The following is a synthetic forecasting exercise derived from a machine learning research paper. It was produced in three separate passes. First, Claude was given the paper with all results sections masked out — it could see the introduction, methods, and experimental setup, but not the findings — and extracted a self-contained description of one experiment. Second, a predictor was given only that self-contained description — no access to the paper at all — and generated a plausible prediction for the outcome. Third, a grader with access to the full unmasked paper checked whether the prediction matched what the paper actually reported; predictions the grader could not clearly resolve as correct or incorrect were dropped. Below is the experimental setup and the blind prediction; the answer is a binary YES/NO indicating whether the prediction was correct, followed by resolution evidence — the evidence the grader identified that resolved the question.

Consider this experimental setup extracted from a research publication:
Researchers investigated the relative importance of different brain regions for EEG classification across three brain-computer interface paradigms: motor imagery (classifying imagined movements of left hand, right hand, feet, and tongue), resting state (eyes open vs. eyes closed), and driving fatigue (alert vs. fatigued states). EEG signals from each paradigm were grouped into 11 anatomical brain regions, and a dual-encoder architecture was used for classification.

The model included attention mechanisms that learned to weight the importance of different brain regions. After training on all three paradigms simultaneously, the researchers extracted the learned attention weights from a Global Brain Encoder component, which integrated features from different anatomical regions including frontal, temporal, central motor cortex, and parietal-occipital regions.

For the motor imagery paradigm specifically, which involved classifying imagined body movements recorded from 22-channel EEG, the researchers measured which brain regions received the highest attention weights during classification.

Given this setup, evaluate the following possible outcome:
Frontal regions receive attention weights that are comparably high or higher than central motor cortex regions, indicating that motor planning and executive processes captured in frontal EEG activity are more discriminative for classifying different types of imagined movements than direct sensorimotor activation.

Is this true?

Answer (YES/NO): NO